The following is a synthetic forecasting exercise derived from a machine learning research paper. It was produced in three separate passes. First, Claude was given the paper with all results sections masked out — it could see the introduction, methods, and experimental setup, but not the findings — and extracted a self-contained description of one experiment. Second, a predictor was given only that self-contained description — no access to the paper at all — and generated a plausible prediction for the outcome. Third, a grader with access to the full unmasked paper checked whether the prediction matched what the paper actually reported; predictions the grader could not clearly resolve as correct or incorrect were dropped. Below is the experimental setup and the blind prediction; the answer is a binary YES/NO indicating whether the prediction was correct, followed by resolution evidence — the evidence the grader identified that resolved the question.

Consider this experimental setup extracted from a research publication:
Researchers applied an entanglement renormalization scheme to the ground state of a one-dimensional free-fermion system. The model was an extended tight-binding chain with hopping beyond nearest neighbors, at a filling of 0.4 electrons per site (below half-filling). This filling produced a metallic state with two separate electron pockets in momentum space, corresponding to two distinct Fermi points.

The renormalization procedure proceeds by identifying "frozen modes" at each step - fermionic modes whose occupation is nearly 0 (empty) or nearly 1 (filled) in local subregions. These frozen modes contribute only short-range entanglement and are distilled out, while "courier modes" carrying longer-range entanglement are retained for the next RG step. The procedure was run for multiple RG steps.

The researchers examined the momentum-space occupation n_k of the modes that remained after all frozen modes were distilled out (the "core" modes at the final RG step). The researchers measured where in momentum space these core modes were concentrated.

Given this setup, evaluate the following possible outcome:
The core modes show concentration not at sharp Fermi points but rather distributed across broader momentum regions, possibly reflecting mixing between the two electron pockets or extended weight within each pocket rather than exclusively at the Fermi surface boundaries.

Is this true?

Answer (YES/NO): NO